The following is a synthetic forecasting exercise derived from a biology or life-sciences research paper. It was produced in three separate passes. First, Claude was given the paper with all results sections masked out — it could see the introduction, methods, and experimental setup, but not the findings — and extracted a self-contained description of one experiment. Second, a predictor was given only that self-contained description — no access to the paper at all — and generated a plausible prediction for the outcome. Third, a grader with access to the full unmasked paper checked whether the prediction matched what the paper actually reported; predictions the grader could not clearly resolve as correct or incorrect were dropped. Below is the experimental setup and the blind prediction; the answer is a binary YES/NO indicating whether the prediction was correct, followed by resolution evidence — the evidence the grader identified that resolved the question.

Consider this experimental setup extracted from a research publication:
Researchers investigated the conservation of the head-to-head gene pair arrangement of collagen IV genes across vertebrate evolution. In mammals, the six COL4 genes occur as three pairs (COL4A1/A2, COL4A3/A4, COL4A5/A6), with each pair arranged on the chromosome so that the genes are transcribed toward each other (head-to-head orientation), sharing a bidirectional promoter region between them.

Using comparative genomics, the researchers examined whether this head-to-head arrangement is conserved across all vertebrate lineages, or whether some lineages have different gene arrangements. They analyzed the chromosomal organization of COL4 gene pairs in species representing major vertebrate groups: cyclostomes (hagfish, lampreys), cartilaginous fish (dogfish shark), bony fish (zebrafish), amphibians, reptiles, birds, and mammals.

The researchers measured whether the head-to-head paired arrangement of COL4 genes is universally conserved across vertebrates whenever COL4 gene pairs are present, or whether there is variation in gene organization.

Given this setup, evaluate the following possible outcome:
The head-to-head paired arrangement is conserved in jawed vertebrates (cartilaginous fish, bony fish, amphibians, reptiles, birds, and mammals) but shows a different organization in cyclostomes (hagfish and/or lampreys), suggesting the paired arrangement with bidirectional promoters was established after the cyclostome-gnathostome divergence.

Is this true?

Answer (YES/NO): NO